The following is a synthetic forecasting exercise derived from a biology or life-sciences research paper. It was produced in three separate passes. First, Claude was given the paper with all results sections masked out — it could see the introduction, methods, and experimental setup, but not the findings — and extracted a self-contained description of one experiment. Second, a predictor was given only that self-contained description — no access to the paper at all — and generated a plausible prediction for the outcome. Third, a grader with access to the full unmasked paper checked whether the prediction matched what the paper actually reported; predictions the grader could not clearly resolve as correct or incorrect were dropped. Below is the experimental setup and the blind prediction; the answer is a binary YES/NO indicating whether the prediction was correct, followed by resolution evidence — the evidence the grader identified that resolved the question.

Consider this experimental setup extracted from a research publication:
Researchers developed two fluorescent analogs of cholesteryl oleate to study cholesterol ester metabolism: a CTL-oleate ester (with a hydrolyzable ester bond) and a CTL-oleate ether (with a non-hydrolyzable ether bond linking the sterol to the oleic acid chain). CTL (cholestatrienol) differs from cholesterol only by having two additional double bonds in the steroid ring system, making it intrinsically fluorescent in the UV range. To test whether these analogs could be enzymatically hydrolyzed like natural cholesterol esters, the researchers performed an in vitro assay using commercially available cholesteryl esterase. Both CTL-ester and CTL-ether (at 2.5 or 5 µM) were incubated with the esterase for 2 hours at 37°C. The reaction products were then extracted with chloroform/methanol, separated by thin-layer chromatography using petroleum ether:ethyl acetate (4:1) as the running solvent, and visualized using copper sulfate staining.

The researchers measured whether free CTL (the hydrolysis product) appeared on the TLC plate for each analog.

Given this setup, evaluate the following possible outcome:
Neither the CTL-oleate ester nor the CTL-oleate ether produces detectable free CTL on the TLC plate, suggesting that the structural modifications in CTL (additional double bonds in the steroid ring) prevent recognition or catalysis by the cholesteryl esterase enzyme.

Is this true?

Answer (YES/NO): NO